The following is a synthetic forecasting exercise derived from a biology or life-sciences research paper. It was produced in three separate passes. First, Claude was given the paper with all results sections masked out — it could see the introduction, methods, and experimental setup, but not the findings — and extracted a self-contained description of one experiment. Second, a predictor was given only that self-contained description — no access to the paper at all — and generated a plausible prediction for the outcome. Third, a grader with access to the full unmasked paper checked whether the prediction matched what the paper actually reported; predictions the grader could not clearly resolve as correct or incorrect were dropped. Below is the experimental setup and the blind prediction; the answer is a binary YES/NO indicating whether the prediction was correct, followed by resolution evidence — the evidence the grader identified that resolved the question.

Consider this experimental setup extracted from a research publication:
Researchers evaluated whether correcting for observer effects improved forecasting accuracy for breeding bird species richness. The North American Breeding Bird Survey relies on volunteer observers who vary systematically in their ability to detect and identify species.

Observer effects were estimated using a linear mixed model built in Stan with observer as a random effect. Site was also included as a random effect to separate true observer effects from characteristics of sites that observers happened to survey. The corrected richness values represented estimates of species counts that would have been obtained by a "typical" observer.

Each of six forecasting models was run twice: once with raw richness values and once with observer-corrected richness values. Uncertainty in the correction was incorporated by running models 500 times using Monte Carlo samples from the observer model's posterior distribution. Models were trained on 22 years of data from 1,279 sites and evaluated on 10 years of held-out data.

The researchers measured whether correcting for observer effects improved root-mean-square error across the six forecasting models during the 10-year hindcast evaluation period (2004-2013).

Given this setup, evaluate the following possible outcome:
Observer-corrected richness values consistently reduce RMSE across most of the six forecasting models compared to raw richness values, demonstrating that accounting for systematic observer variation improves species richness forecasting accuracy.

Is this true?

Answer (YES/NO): YES